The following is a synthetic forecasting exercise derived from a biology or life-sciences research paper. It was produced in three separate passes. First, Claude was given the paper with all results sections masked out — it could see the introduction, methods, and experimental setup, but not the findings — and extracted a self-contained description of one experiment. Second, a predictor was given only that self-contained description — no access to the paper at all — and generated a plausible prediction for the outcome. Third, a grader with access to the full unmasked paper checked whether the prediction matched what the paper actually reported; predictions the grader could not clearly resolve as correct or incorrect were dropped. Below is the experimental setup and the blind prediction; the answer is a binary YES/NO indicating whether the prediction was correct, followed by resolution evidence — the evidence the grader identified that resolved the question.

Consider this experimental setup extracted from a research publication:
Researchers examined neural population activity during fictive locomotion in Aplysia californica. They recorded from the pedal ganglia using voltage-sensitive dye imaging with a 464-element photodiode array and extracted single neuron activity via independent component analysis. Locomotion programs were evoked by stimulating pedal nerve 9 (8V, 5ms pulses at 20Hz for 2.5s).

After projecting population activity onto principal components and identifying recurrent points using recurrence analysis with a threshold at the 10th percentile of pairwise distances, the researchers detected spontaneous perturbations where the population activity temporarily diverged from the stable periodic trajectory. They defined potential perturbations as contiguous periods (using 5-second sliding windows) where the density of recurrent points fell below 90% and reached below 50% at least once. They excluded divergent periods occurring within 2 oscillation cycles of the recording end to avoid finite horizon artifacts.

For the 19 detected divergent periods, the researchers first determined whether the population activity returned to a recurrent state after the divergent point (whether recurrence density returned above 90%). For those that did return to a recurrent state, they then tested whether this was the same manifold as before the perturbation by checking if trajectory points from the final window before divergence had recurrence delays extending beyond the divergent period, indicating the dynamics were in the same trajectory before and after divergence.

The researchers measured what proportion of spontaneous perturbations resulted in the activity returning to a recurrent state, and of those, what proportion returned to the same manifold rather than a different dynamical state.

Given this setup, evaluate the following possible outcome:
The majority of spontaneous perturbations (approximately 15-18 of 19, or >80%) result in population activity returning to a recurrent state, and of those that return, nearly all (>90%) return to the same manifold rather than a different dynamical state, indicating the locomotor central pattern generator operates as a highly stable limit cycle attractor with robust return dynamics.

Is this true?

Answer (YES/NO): NO